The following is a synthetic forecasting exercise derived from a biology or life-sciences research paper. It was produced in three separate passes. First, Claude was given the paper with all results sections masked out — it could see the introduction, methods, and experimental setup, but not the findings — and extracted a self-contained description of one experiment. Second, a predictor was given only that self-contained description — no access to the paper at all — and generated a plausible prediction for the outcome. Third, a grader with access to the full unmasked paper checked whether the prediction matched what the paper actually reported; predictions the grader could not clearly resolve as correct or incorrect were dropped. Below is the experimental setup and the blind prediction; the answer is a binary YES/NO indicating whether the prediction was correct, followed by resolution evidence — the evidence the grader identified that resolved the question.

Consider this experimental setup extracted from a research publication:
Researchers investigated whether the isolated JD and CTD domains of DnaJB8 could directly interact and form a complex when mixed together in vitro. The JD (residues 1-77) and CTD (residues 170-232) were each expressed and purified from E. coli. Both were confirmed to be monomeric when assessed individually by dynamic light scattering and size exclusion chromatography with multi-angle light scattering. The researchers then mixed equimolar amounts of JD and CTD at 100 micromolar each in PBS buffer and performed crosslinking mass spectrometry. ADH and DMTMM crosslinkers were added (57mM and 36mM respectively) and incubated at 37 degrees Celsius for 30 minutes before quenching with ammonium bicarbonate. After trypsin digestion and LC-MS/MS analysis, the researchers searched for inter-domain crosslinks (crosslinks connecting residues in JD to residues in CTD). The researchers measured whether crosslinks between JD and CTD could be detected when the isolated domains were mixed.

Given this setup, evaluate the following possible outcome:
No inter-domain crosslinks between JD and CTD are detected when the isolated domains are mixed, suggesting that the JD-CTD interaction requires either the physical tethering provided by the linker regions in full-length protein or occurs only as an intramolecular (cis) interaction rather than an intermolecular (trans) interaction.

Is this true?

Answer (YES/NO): NO